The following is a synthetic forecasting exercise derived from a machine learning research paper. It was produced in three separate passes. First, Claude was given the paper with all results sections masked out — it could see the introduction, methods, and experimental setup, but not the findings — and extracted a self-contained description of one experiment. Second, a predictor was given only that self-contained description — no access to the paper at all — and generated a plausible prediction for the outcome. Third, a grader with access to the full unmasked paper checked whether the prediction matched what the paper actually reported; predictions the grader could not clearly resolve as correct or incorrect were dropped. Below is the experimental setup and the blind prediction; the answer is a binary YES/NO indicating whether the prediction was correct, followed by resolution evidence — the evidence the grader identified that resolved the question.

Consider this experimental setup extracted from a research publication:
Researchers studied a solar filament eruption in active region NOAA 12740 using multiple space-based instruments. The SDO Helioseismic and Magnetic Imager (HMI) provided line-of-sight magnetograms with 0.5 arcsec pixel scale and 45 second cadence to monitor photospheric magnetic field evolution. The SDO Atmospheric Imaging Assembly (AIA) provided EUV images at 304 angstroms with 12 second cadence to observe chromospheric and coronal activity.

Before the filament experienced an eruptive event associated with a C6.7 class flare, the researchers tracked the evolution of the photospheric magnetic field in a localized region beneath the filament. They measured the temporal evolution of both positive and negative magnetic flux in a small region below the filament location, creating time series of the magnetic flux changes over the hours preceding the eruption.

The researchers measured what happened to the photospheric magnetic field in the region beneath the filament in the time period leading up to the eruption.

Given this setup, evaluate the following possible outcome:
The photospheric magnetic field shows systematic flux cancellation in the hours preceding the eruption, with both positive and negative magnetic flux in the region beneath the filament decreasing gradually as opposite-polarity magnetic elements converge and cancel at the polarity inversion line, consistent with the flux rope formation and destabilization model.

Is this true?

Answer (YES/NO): NO